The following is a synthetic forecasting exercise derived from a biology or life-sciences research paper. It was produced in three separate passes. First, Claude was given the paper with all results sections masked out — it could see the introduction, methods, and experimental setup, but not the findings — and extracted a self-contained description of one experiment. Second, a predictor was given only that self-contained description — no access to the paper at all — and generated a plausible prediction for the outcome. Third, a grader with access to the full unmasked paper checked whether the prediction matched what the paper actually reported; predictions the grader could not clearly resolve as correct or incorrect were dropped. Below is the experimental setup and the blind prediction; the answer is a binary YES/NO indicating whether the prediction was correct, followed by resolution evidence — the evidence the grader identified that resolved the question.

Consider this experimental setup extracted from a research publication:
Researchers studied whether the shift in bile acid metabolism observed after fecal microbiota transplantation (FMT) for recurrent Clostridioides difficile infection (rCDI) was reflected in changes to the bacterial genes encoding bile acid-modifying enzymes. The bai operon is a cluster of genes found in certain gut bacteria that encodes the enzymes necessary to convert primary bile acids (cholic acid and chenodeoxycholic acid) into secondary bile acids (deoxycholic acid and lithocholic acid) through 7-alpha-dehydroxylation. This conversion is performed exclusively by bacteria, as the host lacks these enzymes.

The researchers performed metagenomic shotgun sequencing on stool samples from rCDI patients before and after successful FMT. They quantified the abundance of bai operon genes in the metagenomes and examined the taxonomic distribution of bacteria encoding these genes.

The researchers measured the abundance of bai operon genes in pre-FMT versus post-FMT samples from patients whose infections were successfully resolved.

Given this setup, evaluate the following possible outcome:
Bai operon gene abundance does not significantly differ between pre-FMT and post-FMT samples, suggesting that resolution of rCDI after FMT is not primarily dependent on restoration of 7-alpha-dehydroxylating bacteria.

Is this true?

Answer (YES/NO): NO